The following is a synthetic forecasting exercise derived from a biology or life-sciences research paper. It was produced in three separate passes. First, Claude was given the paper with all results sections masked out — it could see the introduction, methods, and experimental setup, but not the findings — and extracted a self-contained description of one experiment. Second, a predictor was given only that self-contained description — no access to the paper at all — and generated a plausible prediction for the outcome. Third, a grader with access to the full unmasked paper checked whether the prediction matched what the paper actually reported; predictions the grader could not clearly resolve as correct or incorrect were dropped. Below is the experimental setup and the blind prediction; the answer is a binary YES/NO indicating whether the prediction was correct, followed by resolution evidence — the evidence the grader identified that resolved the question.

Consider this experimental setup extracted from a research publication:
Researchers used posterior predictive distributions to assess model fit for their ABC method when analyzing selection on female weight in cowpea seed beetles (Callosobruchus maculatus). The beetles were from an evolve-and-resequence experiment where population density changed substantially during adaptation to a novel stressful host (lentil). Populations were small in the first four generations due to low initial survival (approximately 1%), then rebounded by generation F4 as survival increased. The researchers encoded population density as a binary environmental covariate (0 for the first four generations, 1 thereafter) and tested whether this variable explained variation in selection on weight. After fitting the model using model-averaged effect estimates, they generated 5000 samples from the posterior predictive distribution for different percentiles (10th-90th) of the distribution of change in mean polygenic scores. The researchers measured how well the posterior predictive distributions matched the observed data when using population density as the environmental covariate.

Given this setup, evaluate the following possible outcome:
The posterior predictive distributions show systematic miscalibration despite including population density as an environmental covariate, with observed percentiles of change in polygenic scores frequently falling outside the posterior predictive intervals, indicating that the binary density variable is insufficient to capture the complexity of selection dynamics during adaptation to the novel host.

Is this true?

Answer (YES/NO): YES